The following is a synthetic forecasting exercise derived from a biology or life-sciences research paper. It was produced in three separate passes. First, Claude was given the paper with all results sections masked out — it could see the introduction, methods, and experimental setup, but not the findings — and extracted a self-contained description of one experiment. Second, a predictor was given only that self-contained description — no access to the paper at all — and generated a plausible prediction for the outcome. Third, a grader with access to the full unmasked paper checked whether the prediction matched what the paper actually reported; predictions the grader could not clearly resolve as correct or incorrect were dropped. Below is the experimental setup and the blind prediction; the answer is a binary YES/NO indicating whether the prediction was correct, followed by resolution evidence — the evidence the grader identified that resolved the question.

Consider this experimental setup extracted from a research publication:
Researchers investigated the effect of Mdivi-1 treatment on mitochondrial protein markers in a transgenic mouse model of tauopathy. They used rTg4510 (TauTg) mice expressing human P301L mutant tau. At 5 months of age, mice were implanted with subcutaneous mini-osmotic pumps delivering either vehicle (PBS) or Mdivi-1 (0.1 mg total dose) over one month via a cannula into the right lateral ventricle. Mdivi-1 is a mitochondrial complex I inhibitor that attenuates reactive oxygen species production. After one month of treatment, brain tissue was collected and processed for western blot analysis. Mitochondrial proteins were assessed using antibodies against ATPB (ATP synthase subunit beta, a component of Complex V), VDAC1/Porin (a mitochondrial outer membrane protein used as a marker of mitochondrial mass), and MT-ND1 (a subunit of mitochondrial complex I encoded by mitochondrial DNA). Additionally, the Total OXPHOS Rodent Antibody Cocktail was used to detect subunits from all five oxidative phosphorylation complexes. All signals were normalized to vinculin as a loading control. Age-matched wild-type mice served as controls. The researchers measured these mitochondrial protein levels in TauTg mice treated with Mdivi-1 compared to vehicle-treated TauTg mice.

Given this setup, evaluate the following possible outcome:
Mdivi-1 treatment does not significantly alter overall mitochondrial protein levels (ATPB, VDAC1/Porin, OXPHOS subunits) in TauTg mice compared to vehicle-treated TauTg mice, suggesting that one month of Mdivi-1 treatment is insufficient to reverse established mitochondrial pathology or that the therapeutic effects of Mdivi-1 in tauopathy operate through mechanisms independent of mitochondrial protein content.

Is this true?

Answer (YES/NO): NO